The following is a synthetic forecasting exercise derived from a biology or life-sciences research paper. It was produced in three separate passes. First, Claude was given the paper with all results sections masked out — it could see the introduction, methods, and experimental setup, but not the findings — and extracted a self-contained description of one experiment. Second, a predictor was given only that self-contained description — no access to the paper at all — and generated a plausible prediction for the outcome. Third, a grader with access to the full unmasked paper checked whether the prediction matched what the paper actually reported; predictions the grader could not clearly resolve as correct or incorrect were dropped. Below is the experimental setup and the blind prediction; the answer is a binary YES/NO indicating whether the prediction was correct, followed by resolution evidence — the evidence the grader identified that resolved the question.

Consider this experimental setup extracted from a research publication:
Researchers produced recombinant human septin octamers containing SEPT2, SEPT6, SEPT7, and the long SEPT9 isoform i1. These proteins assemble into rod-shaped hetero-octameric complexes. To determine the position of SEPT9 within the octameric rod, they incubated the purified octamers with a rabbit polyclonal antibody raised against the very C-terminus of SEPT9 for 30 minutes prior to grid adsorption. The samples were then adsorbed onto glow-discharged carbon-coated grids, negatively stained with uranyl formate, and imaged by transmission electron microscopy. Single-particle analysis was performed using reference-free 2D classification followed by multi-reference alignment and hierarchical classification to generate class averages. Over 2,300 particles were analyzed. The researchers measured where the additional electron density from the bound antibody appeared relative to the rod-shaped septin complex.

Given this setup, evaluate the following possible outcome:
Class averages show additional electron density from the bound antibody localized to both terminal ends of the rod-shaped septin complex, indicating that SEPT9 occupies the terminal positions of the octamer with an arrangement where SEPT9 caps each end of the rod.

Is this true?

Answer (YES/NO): NO